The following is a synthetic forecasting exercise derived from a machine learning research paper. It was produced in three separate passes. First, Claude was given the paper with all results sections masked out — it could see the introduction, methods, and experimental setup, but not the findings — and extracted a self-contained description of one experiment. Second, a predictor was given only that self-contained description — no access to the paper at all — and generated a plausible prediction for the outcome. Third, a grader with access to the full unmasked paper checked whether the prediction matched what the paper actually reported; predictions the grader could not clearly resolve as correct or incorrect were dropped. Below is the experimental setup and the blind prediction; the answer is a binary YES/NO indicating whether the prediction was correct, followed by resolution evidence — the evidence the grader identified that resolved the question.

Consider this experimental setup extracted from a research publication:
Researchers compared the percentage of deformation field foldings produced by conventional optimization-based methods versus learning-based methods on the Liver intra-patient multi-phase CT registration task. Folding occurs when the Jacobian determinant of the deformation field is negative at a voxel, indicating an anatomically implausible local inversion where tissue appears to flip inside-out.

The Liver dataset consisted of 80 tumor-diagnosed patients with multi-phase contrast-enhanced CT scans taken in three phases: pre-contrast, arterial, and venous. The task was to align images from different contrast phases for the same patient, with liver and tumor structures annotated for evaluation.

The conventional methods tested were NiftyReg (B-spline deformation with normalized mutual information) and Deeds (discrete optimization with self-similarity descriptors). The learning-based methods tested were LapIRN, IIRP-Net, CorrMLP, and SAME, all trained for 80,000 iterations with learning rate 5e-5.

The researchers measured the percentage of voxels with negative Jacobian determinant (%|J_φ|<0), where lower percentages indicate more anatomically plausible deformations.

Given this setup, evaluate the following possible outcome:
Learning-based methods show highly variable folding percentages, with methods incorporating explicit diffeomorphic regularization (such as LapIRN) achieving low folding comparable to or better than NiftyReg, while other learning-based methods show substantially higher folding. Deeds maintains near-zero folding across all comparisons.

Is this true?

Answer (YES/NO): NO